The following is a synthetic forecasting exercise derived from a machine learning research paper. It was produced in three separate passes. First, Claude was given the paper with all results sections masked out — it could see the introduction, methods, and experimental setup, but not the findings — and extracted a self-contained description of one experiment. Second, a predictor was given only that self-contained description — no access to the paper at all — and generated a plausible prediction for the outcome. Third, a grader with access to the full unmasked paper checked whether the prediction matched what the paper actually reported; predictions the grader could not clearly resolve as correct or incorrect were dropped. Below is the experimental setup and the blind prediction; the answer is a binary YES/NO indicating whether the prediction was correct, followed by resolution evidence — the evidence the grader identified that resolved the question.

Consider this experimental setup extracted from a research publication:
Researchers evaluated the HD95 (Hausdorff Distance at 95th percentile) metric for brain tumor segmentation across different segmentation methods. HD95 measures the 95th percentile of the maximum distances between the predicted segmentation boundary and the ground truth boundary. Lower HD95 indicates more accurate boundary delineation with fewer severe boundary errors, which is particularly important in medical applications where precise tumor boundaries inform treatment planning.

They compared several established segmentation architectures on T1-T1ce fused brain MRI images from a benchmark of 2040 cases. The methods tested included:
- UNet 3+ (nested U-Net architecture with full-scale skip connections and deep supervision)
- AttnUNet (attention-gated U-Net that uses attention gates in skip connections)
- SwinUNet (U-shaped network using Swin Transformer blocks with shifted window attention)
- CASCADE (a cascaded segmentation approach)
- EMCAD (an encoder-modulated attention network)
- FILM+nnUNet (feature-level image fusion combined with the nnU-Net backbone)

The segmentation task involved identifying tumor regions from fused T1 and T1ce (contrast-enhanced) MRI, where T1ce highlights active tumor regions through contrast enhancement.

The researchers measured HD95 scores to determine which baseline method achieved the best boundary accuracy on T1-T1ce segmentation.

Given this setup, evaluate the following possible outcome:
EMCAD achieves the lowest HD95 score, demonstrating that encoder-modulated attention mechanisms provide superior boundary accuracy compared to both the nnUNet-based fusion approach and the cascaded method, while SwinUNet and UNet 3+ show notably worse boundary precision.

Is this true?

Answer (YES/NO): NO